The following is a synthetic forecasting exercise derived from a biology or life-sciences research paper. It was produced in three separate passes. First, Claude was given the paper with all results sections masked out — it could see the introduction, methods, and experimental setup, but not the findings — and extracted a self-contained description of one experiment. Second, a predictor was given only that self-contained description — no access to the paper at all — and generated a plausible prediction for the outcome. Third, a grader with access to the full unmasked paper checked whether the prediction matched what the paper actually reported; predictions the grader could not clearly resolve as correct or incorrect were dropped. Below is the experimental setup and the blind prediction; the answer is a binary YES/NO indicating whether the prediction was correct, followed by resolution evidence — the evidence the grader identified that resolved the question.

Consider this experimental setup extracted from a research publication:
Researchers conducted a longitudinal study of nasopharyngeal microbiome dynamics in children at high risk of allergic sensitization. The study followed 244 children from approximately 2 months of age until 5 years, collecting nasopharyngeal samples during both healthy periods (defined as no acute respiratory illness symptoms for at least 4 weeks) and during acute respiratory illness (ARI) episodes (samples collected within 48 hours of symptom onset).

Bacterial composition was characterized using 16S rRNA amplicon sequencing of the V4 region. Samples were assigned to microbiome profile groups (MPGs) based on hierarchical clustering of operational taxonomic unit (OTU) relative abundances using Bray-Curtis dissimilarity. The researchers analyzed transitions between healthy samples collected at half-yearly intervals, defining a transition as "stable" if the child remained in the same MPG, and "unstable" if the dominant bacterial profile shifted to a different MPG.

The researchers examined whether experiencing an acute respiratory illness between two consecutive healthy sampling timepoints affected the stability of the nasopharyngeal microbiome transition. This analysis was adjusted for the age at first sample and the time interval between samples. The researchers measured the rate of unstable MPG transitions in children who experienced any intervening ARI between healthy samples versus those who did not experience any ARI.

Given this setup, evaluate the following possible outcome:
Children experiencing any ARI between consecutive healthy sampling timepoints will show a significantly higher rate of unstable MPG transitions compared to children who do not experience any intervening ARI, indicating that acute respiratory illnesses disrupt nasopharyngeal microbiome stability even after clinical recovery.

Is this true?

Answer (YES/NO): NO